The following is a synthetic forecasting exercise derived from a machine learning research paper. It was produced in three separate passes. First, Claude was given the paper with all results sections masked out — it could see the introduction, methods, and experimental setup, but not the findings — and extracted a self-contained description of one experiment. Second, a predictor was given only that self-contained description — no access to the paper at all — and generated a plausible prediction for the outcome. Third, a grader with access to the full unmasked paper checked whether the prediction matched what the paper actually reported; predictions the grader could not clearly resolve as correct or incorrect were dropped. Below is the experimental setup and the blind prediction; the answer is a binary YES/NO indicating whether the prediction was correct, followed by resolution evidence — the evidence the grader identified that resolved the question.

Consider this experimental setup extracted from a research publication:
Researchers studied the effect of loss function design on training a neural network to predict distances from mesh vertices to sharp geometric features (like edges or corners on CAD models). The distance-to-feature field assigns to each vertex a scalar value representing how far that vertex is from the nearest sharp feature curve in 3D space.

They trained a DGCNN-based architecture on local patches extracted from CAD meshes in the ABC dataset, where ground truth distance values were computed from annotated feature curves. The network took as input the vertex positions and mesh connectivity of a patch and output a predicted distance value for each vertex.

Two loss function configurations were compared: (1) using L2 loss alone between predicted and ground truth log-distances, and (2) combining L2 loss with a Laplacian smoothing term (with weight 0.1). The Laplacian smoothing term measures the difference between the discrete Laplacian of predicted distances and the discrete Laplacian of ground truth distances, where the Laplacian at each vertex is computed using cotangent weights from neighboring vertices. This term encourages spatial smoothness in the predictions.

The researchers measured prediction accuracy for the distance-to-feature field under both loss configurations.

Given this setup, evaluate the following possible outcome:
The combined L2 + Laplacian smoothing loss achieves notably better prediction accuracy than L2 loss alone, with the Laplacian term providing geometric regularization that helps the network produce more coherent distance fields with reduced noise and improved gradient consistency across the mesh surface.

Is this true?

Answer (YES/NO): YES